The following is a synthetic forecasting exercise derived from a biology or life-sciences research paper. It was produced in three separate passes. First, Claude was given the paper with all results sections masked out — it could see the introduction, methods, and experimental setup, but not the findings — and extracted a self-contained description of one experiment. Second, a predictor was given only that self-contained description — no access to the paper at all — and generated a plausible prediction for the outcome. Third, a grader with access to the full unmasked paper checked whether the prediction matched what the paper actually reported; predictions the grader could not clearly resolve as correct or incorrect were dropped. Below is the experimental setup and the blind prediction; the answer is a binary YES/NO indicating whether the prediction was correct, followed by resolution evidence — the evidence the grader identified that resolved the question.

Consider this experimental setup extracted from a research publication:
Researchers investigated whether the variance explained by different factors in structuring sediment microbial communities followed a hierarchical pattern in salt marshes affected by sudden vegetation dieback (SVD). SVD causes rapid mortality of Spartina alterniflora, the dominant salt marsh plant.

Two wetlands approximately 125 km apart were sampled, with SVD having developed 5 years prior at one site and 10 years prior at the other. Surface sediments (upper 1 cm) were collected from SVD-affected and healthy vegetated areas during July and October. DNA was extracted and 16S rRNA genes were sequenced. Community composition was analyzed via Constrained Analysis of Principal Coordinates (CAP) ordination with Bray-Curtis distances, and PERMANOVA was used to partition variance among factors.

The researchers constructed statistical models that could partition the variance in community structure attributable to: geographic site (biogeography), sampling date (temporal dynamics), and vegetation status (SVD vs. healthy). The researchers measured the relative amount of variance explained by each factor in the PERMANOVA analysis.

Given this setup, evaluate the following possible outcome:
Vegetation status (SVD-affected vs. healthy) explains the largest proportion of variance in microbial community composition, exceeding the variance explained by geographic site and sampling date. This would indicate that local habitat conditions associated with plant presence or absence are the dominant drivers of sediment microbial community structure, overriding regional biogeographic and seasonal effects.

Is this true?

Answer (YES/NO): NO